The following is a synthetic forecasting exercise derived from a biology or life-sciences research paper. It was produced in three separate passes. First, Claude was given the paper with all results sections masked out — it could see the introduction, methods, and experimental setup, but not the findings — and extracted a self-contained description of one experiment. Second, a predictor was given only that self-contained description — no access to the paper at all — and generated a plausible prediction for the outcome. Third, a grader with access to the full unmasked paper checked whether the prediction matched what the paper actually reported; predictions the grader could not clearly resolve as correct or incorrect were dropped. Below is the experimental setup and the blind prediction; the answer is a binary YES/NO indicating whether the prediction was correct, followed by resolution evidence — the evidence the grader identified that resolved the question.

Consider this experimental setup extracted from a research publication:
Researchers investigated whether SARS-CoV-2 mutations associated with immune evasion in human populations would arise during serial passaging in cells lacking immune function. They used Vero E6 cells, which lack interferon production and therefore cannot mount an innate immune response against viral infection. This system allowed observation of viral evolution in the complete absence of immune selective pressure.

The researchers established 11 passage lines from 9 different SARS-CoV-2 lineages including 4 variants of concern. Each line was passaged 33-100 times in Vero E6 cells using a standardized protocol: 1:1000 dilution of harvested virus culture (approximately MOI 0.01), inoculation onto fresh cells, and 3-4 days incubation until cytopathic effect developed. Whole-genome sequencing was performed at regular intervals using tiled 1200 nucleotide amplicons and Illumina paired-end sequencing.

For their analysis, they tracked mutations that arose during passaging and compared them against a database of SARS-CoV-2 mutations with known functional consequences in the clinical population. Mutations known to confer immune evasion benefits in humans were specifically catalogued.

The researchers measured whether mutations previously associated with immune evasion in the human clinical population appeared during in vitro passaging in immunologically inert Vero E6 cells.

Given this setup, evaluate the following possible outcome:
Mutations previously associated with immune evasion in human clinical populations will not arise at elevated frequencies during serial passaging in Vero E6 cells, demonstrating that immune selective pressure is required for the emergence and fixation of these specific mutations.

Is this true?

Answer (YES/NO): NO